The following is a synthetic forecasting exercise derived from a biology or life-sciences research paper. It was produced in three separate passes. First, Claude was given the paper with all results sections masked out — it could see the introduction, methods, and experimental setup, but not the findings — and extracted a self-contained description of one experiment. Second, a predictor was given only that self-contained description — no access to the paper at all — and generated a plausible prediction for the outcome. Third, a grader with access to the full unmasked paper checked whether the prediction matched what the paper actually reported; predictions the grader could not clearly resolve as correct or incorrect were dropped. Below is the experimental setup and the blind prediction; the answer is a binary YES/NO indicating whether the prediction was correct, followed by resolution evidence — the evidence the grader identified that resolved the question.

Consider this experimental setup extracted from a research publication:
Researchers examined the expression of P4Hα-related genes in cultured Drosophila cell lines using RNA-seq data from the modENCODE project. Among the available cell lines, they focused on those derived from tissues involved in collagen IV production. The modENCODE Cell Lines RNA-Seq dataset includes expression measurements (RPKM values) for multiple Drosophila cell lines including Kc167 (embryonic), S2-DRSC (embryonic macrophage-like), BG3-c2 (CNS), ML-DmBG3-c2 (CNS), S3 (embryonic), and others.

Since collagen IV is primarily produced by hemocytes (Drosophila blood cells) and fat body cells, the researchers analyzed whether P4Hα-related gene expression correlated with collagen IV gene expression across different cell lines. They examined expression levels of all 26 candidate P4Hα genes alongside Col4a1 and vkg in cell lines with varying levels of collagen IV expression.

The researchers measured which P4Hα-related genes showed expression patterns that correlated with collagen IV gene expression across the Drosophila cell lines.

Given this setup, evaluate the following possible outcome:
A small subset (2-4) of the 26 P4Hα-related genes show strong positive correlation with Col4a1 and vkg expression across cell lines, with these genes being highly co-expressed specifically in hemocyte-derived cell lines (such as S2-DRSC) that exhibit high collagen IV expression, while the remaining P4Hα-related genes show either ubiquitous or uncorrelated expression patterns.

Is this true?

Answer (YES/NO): NO